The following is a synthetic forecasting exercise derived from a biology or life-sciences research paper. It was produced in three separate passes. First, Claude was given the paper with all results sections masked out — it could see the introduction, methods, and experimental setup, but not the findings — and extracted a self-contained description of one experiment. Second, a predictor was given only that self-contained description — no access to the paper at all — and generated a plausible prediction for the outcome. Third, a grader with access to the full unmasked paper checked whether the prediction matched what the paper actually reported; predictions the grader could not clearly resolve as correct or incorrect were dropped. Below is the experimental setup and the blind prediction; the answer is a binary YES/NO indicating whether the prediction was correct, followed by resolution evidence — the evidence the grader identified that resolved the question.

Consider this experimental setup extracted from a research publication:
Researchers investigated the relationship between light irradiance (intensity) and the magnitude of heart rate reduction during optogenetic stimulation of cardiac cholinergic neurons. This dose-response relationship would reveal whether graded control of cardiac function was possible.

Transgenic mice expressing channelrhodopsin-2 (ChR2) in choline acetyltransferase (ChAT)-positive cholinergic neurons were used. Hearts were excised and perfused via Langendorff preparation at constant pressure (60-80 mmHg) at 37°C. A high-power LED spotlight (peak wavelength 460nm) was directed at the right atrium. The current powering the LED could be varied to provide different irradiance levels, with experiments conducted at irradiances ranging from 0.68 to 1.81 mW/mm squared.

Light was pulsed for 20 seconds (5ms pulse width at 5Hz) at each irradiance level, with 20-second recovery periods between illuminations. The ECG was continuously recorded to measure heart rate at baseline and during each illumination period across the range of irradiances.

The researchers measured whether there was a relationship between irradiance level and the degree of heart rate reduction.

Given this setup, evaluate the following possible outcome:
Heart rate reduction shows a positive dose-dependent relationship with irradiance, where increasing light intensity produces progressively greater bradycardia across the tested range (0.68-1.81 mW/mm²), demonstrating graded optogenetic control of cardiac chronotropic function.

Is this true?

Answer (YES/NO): NO